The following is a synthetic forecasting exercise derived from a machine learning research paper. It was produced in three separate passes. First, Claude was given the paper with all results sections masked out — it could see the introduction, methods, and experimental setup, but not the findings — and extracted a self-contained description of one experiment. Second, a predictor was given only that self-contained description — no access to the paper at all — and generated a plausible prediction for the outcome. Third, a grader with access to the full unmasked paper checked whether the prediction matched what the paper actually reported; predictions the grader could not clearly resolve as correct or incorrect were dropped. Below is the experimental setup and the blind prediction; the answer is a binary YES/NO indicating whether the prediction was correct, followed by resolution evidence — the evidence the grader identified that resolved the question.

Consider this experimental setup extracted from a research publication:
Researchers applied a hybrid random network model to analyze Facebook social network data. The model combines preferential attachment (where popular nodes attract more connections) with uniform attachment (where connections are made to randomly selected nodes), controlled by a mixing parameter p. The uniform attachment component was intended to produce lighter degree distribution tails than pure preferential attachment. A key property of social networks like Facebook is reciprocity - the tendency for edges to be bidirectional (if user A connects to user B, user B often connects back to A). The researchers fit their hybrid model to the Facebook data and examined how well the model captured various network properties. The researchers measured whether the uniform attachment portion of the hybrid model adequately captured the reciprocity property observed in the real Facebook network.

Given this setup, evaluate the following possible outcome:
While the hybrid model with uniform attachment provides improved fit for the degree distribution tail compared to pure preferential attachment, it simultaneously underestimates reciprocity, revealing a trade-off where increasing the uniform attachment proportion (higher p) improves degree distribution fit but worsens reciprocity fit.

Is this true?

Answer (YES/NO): NO